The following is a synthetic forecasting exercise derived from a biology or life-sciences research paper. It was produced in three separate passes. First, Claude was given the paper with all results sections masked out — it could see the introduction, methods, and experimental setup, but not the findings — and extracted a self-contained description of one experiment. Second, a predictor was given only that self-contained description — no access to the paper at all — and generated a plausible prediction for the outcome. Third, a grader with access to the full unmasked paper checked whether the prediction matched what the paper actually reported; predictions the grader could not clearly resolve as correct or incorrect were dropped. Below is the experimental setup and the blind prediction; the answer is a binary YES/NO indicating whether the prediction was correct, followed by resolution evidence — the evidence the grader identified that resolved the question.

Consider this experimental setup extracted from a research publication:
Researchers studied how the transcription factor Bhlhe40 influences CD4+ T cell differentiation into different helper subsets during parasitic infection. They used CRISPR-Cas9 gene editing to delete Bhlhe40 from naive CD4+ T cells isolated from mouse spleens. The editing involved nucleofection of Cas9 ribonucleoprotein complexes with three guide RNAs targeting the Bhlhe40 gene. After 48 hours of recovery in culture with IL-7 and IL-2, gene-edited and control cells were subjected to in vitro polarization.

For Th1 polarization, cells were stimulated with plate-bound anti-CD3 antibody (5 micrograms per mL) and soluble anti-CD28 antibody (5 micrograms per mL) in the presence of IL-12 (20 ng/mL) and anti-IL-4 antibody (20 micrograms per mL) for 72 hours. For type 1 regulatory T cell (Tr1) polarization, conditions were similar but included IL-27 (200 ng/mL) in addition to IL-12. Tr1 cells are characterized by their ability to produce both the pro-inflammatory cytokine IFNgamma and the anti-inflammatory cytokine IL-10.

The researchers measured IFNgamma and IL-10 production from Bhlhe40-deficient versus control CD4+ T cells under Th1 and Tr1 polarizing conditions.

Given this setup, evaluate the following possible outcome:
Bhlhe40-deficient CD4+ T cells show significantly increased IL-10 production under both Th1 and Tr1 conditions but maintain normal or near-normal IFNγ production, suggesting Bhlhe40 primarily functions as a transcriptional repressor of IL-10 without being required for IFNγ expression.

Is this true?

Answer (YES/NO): NO